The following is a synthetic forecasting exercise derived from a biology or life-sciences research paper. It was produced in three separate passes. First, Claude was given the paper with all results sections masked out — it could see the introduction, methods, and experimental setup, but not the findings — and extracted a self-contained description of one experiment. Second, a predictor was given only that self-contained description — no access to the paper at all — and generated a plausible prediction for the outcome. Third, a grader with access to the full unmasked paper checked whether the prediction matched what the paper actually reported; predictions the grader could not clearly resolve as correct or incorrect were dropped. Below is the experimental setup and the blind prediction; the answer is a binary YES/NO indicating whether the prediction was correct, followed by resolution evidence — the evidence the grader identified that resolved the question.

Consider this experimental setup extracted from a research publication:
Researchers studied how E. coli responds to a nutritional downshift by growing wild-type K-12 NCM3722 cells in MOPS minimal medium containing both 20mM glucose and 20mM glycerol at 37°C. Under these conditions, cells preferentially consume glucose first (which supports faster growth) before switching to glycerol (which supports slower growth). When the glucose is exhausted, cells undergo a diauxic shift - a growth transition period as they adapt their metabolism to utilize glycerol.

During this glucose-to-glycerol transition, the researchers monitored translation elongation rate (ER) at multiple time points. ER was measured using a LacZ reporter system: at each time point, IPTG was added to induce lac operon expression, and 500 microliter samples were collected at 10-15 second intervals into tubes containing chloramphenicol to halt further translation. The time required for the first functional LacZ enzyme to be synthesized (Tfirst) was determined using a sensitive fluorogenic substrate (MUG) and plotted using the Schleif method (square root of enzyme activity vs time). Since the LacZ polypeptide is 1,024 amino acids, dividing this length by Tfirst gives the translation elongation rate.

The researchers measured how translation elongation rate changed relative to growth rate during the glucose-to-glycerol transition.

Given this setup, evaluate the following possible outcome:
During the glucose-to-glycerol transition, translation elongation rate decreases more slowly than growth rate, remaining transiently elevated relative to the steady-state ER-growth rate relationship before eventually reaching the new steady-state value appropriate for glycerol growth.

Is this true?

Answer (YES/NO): NO